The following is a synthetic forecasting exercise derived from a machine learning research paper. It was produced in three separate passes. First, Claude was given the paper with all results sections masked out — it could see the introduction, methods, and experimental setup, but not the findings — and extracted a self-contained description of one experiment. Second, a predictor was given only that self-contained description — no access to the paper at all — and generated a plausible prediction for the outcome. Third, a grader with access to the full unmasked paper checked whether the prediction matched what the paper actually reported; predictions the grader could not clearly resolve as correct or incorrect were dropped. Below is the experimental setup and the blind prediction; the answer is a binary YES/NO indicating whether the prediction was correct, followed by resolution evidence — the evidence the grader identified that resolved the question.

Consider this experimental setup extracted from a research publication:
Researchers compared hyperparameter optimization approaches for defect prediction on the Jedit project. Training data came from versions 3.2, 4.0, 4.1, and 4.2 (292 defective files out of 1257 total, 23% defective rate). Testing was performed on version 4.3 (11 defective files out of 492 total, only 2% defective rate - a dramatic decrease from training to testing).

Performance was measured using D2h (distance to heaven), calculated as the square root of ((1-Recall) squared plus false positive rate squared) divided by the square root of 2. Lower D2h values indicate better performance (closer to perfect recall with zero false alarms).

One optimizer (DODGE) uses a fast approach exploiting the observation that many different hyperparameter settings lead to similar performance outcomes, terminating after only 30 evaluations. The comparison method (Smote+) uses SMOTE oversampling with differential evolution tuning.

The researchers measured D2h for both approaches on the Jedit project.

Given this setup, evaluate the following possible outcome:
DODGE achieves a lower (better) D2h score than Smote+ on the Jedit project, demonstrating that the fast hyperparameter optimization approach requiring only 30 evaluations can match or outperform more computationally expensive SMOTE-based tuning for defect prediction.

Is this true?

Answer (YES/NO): NO